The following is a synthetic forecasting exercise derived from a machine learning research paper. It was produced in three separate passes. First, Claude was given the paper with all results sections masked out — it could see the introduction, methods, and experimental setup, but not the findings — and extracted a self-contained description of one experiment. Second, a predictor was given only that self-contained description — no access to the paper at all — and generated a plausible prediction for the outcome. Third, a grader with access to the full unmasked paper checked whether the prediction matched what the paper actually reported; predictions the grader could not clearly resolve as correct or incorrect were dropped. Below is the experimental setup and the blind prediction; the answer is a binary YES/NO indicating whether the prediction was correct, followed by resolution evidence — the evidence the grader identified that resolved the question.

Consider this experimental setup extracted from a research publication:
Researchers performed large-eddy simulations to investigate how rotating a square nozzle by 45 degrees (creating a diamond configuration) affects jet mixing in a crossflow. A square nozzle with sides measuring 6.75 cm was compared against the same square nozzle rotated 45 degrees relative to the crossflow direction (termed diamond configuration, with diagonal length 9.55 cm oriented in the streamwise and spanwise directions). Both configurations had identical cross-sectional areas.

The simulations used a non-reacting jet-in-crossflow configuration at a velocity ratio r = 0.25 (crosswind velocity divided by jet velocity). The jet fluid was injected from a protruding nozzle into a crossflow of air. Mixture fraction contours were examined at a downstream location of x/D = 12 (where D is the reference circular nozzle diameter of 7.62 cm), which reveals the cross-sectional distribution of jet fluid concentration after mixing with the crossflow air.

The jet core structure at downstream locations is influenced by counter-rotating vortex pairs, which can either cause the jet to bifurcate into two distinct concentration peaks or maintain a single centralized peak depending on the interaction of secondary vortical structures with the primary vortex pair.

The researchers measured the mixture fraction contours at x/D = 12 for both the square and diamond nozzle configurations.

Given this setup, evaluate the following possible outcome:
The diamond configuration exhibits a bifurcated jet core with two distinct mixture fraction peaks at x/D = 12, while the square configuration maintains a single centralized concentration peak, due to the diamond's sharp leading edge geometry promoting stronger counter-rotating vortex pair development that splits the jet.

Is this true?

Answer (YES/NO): YES